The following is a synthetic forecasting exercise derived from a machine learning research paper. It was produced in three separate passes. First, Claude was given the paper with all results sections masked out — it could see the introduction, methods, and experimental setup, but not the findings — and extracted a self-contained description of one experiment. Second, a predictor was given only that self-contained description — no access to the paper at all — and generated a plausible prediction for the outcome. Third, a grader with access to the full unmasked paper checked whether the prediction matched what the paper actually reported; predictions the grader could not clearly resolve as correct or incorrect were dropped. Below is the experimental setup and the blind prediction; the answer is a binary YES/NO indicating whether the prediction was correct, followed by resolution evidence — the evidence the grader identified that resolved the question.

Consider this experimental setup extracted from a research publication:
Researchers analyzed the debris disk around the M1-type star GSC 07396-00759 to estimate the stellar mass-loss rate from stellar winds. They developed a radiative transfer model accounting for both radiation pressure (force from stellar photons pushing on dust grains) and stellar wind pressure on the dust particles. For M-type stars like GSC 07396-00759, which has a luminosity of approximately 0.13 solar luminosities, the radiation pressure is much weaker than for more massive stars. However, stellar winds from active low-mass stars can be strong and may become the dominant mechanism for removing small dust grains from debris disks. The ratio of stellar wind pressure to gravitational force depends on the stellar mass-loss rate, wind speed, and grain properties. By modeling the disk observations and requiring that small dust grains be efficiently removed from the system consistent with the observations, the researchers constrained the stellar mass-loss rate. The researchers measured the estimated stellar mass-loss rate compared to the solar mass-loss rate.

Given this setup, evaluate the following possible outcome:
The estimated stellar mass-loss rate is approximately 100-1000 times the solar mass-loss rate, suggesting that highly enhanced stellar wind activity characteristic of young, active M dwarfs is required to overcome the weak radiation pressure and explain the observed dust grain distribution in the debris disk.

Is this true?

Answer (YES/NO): NO